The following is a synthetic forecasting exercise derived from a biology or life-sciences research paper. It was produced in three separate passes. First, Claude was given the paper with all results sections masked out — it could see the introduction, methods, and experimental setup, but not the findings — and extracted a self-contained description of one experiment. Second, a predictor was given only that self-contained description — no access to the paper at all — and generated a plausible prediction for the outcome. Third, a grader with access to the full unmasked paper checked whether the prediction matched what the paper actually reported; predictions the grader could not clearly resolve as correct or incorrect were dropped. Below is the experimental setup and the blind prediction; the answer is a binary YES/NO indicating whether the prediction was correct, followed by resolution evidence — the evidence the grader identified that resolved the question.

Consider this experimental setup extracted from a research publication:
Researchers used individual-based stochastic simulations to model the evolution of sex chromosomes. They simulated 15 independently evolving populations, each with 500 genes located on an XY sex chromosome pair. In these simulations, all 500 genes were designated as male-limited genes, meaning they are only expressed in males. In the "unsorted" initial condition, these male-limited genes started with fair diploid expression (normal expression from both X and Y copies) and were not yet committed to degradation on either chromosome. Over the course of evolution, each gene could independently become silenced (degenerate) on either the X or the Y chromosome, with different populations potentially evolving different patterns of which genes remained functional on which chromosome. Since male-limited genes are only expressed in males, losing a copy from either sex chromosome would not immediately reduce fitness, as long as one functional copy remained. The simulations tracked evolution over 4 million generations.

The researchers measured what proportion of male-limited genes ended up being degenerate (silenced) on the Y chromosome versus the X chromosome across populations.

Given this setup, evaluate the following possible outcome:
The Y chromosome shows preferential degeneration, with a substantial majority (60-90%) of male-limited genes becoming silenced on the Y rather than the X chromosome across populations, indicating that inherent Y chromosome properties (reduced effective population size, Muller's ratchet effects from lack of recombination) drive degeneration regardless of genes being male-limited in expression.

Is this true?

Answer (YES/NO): YES